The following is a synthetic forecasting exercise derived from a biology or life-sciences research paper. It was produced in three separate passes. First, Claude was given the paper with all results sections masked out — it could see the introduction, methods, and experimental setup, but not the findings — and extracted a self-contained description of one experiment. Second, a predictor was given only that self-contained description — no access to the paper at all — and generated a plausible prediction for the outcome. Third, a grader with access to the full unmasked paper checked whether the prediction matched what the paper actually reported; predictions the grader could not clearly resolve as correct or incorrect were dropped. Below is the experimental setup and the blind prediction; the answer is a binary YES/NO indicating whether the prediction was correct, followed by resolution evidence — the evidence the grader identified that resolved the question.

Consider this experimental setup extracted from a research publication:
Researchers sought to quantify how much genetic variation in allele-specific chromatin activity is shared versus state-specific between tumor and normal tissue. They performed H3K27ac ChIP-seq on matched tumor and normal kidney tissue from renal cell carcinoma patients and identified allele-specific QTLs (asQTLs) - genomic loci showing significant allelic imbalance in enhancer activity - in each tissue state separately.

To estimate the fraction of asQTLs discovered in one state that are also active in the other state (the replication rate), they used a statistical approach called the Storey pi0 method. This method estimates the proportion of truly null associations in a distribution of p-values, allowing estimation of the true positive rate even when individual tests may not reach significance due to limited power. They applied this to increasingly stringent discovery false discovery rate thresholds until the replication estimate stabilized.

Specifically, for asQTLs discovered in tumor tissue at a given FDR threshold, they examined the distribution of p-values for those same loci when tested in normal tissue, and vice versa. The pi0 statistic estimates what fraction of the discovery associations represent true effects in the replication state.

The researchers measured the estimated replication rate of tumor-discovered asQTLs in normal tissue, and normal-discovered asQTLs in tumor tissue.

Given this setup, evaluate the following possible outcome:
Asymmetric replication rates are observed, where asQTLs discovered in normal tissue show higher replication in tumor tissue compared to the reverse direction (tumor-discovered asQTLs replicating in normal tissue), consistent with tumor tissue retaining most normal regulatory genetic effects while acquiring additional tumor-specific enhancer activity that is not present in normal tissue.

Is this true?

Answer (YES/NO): YES